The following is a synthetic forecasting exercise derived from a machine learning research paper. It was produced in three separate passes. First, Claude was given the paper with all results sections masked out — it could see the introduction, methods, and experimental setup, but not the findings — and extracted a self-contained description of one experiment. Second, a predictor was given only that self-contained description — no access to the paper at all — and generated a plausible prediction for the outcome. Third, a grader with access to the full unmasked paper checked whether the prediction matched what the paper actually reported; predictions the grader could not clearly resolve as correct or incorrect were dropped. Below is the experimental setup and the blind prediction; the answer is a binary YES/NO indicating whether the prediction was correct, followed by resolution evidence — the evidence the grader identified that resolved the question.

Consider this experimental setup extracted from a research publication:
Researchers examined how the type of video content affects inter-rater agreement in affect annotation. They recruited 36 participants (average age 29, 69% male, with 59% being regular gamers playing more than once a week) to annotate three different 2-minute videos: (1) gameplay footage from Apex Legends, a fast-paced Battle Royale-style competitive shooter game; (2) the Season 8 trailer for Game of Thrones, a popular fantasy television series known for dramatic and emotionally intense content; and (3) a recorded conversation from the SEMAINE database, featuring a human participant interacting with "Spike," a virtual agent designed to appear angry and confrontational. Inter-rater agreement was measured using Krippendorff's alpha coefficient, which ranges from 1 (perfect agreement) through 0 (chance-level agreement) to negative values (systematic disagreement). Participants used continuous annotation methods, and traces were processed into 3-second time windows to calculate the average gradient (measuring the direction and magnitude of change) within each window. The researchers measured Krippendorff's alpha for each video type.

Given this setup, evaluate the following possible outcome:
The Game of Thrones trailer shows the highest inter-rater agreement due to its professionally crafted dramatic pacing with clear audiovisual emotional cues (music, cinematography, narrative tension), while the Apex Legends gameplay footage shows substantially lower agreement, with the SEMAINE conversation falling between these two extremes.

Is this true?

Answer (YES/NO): NO